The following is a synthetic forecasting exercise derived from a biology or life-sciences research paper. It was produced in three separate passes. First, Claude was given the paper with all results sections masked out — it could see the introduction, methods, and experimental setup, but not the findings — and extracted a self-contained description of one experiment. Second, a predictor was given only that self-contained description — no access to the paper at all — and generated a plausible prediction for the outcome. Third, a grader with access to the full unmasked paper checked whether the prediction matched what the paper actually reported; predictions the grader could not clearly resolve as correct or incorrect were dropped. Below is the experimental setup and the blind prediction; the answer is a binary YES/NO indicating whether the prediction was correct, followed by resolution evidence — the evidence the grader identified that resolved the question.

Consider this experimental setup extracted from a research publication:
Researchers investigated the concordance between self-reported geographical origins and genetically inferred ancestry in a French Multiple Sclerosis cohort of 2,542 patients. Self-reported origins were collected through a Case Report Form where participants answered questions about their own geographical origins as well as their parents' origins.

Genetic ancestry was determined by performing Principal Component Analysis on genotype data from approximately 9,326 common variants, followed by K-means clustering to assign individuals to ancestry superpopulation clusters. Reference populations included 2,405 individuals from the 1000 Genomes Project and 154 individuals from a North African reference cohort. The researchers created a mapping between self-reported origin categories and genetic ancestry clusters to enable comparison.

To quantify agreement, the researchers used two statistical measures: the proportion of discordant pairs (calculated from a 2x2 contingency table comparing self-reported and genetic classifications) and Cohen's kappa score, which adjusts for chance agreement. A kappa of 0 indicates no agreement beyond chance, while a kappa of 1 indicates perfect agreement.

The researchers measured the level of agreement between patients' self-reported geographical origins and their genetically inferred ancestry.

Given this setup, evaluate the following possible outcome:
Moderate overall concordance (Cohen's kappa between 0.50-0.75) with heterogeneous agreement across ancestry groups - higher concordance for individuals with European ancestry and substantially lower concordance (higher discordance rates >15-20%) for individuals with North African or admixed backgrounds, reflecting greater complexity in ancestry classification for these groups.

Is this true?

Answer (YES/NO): YES